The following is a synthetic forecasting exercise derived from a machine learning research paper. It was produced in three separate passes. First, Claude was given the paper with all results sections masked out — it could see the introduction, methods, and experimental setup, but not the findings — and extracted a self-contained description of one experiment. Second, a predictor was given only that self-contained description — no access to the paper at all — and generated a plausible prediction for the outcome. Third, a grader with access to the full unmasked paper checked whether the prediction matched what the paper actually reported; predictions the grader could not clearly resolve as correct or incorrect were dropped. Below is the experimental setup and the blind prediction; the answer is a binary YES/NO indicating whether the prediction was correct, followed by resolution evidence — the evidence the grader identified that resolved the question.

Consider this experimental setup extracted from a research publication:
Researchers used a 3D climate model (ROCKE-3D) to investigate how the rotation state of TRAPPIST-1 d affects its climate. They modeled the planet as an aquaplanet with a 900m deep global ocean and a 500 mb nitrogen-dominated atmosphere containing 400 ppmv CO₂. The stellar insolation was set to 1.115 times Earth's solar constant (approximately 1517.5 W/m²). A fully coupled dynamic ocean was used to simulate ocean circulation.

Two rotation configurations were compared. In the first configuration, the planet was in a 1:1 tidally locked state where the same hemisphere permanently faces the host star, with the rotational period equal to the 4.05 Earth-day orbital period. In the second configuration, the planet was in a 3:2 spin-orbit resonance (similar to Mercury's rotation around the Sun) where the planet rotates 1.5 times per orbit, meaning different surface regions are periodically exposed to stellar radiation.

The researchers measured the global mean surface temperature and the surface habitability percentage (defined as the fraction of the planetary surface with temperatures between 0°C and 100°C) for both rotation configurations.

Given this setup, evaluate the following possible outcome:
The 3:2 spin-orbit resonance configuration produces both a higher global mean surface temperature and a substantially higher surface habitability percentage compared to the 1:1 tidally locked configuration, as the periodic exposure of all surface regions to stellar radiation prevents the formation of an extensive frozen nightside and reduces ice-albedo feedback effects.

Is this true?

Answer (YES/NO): NO